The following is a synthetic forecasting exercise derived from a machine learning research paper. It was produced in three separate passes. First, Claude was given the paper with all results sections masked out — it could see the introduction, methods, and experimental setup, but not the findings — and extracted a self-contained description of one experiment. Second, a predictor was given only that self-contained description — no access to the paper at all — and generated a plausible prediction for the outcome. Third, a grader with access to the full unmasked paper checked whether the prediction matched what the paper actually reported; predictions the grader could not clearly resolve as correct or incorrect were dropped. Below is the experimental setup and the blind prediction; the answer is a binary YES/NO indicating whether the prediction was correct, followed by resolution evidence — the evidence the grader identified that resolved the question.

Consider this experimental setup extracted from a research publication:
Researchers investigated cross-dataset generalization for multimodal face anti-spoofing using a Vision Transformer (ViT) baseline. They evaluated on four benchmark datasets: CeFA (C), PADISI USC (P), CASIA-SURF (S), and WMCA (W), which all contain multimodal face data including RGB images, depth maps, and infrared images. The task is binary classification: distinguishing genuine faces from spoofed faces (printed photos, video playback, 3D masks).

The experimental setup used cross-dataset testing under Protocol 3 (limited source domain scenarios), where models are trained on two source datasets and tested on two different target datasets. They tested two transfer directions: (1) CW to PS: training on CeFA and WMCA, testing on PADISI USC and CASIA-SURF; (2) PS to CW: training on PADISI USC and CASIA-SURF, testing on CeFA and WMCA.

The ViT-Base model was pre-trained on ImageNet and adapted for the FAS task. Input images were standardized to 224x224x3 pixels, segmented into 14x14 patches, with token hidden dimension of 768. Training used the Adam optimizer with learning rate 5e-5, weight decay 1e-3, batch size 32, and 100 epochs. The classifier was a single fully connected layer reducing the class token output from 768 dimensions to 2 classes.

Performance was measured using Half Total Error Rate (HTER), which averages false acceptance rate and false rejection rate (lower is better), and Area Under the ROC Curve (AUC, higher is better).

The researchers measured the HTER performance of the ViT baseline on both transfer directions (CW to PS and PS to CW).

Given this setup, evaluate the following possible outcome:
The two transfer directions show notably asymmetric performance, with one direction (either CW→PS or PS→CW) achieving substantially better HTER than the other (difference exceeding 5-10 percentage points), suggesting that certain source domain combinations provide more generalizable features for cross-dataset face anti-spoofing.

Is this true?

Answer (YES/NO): NO